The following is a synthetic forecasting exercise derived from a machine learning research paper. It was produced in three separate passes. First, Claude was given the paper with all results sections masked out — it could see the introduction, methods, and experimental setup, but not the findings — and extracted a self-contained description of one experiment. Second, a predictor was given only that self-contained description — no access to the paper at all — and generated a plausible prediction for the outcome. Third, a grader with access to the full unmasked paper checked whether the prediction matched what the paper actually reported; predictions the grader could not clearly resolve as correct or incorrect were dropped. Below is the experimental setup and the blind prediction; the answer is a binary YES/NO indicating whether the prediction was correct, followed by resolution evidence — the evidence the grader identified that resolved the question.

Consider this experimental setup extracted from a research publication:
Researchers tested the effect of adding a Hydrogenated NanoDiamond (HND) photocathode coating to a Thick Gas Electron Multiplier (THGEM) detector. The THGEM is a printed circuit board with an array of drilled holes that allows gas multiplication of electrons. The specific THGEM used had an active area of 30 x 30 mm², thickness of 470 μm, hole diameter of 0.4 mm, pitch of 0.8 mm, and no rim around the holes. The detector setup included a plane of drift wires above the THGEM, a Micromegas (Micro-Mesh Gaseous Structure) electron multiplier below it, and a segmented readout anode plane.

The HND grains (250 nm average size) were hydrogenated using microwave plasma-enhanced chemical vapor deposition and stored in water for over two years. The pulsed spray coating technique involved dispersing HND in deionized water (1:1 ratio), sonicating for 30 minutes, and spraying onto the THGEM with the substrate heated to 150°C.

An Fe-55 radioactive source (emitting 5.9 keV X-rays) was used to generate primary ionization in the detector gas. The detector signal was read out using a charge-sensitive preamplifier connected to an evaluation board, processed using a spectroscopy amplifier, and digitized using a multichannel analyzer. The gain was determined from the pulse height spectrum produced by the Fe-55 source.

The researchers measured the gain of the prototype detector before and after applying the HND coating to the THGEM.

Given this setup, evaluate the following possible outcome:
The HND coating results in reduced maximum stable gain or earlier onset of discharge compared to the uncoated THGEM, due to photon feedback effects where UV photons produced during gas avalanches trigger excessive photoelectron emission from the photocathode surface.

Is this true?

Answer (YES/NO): NO